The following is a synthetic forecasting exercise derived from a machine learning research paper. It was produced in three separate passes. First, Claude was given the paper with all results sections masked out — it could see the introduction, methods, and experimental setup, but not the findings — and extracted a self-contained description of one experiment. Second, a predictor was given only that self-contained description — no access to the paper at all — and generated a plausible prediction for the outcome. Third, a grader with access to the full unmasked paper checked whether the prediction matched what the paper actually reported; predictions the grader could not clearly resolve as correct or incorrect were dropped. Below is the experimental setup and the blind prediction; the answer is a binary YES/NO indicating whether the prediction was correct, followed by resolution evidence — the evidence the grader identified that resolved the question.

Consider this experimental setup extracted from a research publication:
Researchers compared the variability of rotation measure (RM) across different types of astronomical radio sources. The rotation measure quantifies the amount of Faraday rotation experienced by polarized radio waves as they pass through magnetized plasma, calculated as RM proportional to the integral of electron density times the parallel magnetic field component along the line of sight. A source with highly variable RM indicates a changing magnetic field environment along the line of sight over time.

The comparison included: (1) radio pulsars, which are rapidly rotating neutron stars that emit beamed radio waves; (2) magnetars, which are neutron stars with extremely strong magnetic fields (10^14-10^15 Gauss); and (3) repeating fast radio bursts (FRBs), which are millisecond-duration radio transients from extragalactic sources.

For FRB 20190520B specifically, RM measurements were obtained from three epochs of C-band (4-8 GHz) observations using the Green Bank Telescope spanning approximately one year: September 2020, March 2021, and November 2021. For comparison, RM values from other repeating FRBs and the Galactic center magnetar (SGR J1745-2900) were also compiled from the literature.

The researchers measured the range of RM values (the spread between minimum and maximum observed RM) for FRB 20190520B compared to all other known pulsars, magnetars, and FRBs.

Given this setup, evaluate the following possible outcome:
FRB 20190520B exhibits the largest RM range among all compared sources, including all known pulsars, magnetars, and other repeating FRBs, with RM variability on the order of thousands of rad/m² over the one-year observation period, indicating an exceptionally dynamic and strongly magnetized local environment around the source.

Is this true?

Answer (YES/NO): YES